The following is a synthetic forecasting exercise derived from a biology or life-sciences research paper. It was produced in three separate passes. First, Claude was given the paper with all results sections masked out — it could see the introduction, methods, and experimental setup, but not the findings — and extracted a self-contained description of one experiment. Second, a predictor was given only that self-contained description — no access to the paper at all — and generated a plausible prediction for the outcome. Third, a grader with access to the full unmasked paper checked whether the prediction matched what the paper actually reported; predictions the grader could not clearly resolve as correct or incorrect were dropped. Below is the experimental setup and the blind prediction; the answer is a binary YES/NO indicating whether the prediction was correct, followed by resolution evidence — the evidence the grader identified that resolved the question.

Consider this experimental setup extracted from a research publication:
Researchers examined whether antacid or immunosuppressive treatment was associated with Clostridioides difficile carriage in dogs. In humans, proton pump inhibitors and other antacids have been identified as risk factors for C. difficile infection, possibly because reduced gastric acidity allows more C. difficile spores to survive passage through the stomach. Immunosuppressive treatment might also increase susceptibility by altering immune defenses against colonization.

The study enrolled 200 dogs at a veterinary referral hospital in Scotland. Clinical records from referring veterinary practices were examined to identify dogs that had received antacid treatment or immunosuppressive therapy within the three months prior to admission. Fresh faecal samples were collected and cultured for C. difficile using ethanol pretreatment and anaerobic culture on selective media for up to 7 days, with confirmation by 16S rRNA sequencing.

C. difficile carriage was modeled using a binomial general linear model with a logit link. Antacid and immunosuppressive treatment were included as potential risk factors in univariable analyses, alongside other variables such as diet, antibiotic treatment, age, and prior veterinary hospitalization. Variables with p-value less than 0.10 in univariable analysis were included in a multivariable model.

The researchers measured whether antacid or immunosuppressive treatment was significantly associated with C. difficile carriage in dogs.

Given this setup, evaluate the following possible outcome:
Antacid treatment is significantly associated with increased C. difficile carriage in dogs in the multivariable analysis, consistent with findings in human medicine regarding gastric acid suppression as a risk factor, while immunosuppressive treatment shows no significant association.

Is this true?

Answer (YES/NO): NO